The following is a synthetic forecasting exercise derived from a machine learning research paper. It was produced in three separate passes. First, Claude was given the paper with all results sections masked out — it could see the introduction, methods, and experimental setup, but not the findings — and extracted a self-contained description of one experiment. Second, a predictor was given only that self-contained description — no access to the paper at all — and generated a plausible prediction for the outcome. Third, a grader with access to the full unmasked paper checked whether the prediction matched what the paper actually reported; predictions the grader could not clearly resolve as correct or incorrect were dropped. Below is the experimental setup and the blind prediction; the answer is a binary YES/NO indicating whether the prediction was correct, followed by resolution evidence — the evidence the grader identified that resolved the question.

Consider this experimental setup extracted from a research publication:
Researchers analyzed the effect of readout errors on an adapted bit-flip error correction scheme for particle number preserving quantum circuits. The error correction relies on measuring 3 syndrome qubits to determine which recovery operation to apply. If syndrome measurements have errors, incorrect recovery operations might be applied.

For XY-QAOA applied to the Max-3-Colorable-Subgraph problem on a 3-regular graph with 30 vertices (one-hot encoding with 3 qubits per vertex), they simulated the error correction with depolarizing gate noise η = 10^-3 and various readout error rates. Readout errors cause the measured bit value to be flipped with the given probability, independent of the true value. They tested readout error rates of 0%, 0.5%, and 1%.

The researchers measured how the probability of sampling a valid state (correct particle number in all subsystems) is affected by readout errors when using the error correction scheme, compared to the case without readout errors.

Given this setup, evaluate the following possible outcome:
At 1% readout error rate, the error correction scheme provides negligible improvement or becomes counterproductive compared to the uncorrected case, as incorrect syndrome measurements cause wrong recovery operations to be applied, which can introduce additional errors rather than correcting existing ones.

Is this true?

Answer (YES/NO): NO